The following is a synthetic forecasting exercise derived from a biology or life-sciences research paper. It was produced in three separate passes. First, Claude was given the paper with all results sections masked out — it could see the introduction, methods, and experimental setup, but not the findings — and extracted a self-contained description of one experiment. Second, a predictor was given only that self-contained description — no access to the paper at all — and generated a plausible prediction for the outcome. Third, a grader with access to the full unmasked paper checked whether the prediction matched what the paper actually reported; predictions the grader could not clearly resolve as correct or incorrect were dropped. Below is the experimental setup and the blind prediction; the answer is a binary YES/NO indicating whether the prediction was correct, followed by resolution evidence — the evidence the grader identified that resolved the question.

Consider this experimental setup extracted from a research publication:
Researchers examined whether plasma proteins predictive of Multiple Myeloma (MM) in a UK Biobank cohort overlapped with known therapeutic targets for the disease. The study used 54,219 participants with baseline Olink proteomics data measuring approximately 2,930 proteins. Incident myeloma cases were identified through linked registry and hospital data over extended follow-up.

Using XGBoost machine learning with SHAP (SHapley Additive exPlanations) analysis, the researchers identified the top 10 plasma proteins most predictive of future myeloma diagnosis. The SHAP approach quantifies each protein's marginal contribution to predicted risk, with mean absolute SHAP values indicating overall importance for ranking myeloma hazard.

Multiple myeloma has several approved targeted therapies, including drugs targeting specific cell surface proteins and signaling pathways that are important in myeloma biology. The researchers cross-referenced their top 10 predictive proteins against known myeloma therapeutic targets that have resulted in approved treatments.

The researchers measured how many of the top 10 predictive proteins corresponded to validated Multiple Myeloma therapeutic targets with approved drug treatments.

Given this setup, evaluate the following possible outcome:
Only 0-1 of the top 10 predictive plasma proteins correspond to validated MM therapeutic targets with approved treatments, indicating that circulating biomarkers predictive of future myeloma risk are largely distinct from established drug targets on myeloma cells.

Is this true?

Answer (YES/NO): NO